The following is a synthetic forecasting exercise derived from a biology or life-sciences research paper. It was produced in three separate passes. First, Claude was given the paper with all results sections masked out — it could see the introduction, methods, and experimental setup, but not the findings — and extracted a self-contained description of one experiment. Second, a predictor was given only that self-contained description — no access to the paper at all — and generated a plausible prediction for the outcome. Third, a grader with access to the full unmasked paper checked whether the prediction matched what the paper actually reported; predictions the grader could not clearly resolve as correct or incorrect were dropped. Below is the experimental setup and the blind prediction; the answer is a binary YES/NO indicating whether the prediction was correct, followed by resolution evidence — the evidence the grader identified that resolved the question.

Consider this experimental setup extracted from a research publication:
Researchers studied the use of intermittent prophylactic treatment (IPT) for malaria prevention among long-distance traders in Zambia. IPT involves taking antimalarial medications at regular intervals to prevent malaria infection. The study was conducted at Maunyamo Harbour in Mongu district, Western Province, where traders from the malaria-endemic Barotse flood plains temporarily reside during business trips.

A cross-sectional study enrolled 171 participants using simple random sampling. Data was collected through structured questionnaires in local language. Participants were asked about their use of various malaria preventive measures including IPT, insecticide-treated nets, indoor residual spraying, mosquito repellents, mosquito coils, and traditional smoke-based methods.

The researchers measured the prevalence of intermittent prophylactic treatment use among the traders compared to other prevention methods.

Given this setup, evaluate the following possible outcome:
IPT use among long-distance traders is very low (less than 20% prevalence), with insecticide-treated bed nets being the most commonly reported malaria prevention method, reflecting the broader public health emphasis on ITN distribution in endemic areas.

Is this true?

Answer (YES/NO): NO